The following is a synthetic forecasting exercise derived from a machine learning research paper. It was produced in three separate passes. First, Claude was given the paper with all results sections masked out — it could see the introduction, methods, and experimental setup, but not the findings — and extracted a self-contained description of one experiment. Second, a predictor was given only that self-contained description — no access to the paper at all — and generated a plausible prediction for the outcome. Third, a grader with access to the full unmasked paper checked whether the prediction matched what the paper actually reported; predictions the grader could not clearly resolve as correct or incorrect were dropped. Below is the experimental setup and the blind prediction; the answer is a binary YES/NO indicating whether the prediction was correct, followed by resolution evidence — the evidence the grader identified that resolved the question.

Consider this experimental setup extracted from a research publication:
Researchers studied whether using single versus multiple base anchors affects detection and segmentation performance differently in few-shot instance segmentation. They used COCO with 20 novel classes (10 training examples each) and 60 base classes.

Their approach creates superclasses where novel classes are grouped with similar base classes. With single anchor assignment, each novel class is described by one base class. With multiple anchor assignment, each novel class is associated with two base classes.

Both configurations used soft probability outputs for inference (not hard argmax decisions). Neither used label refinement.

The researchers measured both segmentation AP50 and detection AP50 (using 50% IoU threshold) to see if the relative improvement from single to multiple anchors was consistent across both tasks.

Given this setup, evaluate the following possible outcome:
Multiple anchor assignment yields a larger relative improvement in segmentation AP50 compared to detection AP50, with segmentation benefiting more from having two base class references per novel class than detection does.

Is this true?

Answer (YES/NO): NO